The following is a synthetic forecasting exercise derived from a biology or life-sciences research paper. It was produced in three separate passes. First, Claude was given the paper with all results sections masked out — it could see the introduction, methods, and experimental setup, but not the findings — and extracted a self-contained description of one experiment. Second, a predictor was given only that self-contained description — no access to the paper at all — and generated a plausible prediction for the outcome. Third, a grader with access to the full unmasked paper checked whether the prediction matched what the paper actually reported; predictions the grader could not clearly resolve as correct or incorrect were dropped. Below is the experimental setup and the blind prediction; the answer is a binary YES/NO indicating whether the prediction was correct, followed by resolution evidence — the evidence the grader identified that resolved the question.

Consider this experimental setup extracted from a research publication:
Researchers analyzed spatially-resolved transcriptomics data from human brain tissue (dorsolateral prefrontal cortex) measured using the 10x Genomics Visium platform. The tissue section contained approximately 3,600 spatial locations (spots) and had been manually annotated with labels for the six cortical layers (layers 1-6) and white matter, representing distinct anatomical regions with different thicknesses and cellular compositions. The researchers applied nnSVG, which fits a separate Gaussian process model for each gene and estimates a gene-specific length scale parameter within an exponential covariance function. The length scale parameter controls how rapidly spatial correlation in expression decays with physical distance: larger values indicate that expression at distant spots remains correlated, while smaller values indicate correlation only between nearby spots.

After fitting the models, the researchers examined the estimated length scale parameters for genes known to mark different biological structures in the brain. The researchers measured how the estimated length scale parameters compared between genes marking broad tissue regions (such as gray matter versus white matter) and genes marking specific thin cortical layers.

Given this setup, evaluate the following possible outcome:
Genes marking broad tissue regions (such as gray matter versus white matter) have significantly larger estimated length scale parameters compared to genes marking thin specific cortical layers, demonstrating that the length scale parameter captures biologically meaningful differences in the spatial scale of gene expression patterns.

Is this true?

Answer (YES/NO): NO